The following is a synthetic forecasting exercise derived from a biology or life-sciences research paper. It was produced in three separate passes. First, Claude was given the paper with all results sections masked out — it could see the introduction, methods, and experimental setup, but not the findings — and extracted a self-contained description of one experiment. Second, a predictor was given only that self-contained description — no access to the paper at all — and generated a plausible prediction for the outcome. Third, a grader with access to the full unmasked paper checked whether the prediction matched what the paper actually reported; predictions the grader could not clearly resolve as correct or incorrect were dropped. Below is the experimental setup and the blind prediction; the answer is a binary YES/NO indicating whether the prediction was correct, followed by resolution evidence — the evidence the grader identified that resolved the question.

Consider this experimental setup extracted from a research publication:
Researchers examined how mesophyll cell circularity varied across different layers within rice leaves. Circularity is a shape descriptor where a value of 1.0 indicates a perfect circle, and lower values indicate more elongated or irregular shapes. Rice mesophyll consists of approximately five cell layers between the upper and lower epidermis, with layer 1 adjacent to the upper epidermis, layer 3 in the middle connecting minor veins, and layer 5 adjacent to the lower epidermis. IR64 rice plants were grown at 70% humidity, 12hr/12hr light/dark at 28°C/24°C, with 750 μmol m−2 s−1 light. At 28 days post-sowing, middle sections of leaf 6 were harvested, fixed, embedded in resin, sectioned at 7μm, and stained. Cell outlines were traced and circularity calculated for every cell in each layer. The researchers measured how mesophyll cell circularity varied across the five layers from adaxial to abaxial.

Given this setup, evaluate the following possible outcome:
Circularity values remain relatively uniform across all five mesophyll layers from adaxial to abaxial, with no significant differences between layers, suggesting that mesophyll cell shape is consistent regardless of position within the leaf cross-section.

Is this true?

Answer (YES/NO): NO